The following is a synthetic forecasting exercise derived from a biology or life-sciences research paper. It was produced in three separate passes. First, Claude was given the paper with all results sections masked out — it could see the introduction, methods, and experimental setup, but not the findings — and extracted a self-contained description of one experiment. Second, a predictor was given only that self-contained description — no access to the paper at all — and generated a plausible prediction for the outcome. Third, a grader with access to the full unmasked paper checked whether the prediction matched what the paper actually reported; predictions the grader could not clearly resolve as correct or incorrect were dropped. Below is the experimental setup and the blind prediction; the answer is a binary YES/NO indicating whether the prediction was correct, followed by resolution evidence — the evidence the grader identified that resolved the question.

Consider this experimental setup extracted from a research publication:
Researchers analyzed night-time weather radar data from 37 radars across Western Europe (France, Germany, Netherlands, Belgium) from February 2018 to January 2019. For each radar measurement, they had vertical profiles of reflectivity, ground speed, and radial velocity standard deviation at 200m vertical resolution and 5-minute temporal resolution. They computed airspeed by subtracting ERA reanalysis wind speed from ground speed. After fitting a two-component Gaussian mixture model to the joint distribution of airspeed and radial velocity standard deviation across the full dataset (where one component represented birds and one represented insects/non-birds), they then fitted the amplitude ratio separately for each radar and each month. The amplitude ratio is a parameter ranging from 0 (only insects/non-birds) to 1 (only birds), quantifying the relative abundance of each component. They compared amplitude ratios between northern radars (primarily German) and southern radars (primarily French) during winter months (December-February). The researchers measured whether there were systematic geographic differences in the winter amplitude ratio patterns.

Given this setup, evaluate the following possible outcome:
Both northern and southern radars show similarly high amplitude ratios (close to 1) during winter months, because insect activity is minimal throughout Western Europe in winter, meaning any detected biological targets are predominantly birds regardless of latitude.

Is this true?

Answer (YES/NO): NO